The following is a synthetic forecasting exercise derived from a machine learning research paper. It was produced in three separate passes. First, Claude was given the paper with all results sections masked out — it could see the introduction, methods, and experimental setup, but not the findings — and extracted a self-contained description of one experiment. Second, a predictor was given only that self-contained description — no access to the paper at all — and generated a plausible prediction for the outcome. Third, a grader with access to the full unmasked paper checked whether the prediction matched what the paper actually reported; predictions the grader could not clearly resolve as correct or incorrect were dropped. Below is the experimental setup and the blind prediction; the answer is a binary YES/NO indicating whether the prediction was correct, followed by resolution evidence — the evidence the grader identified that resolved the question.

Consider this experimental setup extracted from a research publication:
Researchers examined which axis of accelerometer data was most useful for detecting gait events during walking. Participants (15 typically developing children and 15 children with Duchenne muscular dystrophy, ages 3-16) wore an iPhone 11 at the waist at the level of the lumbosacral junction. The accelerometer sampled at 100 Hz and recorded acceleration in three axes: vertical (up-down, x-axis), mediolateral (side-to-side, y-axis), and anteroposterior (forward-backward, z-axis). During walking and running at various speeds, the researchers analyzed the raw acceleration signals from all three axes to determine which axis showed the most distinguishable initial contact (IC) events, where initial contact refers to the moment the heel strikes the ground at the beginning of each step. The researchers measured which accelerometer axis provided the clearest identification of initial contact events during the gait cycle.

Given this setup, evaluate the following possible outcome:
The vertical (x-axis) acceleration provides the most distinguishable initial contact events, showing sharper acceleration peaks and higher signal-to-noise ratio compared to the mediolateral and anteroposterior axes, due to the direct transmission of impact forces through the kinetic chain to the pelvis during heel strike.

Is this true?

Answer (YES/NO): NO